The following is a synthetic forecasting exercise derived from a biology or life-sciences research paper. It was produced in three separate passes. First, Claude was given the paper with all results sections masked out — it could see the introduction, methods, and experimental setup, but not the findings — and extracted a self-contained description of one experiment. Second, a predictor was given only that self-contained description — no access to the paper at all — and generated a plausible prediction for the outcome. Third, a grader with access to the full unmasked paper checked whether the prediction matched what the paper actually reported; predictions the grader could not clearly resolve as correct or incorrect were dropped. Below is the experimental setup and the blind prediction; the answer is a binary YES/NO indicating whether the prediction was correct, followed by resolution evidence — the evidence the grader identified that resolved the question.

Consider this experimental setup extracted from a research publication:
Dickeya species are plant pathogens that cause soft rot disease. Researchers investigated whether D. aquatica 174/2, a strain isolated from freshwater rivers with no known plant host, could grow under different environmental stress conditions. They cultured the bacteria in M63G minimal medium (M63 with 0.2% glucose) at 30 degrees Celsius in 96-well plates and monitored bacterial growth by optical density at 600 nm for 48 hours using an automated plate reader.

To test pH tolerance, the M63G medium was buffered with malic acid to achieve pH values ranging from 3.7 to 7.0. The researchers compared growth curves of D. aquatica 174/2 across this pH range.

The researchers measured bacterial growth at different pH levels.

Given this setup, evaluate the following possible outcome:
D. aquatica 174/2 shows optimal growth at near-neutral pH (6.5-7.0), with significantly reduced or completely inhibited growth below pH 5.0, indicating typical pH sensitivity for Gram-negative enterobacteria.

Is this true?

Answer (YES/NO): NO